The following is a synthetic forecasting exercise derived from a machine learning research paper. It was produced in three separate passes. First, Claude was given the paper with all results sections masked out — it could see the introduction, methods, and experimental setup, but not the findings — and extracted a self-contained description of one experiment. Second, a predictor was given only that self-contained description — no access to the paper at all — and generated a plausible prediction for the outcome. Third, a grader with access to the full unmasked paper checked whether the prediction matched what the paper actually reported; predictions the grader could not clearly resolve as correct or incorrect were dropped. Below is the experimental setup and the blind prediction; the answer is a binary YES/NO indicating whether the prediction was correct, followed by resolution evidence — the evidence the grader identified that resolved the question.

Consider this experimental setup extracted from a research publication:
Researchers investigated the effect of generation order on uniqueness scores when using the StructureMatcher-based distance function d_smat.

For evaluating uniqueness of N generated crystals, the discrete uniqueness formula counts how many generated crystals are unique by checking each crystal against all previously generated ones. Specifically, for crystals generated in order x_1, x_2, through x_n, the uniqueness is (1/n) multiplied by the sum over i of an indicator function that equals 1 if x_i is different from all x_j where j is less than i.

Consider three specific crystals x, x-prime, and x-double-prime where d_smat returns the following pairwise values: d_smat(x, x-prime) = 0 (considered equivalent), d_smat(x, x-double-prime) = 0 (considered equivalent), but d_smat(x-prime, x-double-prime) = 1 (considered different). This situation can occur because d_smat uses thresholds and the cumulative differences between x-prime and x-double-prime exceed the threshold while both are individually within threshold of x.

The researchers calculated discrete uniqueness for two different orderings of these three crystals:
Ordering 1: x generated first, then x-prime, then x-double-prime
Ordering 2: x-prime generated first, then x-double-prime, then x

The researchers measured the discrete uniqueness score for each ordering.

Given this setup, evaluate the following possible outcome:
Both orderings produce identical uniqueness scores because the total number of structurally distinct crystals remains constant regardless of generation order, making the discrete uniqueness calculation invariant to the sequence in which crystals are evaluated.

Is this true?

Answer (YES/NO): NO